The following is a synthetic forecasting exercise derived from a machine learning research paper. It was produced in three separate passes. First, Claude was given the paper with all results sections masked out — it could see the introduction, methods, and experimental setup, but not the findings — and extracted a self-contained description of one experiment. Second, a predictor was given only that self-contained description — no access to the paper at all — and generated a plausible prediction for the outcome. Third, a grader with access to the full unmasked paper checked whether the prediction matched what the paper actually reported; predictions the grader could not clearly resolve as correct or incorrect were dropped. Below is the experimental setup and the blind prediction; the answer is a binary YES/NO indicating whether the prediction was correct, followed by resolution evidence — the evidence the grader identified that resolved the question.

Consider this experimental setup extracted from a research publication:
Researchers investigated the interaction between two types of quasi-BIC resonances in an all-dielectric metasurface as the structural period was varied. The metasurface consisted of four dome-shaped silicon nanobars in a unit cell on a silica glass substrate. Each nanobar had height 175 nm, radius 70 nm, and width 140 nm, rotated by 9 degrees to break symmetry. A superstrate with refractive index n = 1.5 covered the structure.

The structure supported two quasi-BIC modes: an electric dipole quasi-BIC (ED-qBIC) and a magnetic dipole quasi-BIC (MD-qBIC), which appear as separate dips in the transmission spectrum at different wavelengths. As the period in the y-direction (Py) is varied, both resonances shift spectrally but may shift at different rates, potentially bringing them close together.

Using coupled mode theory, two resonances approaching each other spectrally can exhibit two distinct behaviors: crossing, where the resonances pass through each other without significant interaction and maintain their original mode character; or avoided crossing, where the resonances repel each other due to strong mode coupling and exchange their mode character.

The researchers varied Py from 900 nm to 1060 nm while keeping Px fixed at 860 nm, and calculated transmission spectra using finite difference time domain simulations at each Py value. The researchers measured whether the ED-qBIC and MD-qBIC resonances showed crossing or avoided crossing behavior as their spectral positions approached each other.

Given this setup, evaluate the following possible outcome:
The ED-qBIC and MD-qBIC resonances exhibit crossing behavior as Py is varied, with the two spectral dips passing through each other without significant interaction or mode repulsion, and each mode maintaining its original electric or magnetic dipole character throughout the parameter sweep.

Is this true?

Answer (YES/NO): YES